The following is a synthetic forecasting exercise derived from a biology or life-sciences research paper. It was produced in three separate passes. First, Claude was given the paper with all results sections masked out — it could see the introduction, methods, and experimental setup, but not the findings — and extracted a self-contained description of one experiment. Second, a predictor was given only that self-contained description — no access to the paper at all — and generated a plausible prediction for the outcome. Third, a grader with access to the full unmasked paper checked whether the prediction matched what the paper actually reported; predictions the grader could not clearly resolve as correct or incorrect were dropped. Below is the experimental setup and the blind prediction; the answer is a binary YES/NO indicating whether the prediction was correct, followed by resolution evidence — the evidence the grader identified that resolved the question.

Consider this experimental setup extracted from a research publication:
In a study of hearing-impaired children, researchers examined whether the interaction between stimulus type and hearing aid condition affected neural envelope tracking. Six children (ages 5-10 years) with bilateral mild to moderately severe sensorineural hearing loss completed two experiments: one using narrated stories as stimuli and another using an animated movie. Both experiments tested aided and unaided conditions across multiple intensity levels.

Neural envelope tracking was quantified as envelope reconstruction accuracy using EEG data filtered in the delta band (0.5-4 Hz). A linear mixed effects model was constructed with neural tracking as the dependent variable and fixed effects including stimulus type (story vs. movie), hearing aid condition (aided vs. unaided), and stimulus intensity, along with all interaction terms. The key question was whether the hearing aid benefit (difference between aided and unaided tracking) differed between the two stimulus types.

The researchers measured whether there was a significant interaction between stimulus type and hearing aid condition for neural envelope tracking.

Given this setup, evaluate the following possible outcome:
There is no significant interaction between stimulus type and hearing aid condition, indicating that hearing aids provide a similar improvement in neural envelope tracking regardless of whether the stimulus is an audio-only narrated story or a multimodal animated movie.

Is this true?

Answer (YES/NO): YES